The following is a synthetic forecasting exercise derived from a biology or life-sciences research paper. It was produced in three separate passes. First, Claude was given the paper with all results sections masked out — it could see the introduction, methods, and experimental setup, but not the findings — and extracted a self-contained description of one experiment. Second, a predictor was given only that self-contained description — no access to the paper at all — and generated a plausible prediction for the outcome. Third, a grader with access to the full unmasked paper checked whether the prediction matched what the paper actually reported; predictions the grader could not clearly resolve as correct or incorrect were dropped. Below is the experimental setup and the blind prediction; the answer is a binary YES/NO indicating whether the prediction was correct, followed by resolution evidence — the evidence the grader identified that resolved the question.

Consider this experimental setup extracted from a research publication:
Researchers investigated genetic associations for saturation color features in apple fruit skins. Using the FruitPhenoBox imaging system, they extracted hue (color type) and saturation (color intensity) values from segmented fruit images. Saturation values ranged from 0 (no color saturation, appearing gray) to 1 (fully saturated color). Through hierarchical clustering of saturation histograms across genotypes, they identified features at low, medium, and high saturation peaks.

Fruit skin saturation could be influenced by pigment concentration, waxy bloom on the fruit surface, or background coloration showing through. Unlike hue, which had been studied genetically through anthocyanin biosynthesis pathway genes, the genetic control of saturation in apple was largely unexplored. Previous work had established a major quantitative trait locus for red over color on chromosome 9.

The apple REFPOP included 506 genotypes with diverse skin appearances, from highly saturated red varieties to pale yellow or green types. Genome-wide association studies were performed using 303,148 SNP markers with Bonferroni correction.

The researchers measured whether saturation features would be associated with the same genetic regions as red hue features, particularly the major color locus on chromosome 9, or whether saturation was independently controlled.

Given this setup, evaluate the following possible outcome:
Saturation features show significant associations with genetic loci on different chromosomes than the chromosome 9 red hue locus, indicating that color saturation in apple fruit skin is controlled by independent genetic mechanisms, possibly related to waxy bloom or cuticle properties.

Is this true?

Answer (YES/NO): NO